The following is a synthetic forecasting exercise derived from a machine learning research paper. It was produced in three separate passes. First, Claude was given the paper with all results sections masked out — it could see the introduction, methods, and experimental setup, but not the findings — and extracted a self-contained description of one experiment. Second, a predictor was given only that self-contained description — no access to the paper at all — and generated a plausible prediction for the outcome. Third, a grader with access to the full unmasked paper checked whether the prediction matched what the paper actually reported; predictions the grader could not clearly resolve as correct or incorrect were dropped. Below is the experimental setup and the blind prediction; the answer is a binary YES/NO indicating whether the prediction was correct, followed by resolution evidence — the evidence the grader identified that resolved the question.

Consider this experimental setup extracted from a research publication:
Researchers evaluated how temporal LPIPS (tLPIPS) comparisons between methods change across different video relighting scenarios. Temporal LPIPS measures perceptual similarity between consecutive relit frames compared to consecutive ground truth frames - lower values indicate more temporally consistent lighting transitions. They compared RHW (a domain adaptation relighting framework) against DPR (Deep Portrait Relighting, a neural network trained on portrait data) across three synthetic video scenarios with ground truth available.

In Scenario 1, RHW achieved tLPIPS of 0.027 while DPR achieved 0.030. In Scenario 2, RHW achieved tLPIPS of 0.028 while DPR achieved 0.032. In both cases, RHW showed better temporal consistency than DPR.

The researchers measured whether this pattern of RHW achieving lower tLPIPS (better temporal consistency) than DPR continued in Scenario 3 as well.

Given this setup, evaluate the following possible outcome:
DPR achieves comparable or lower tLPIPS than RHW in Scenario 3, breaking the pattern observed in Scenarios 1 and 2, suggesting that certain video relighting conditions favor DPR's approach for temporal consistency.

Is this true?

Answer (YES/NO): NO